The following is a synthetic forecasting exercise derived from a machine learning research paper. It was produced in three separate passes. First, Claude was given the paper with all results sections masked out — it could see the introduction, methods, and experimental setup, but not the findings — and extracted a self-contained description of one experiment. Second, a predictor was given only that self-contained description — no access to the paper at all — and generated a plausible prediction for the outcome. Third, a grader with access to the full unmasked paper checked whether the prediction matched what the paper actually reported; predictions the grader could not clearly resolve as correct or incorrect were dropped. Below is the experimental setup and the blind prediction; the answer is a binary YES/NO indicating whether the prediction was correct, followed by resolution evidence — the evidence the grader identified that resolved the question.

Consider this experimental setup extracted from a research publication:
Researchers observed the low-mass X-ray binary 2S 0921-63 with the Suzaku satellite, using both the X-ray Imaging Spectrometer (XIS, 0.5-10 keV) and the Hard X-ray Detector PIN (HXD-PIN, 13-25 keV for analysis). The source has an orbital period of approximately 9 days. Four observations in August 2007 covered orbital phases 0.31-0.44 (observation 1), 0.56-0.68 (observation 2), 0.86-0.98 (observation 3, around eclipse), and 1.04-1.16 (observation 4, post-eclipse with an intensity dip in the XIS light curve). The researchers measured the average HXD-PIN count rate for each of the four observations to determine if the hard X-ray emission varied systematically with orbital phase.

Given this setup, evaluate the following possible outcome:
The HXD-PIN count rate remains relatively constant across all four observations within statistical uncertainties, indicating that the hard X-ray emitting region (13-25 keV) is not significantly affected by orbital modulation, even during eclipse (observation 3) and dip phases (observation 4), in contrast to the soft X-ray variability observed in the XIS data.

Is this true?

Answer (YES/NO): NO